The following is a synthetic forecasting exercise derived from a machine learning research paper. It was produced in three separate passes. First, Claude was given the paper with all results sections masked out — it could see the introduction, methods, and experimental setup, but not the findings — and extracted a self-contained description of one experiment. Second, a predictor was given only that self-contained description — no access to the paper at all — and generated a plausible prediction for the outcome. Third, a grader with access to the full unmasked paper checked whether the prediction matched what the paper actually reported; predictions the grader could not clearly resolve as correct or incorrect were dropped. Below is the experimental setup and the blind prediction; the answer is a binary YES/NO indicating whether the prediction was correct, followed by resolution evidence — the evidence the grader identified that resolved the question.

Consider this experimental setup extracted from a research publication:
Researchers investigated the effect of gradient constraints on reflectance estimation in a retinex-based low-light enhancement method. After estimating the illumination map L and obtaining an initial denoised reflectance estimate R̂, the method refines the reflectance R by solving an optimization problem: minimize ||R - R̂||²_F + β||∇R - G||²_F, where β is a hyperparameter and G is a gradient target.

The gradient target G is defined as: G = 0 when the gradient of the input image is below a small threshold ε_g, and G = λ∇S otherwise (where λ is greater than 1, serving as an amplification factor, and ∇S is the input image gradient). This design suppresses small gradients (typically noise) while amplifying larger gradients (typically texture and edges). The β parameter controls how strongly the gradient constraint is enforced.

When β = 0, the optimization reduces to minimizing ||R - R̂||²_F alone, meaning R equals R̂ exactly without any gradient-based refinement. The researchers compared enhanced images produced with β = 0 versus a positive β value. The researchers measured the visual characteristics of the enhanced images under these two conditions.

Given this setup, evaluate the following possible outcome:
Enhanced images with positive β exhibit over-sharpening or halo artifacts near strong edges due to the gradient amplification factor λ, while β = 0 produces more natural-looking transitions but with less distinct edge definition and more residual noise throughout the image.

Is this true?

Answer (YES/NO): NO